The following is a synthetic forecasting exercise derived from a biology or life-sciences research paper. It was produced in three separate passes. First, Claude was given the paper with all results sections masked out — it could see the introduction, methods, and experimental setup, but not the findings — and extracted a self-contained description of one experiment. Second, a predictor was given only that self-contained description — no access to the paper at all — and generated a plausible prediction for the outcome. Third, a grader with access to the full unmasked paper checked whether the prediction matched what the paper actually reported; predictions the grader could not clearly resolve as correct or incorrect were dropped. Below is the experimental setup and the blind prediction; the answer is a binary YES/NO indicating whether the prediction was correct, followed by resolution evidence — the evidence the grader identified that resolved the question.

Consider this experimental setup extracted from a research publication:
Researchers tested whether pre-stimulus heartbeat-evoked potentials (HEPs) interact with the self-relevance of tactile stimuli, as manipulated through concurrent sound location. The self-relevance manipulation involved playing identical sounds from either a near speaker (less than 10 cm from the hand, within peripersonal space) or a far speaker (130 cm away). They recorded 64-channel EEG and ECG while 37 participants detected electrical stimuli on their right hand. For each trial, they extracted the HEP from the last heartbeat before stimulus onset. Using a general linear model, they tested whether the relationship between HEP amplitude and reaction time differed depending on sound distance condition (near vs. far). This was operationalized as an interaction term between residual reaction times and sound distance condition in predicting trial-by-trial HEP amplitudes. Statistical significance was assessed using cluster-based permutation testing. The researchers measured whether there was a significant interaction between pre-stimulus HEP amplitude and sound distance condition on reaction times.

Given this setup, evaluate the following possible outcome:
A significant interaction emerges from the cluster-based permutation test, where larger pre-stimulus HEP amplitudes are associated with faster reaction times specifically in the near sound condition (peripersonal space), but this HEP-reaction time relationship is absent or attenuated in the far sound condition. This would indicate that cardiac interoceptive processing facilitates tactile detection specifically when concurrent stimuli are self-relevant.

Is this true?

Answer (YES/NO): NO